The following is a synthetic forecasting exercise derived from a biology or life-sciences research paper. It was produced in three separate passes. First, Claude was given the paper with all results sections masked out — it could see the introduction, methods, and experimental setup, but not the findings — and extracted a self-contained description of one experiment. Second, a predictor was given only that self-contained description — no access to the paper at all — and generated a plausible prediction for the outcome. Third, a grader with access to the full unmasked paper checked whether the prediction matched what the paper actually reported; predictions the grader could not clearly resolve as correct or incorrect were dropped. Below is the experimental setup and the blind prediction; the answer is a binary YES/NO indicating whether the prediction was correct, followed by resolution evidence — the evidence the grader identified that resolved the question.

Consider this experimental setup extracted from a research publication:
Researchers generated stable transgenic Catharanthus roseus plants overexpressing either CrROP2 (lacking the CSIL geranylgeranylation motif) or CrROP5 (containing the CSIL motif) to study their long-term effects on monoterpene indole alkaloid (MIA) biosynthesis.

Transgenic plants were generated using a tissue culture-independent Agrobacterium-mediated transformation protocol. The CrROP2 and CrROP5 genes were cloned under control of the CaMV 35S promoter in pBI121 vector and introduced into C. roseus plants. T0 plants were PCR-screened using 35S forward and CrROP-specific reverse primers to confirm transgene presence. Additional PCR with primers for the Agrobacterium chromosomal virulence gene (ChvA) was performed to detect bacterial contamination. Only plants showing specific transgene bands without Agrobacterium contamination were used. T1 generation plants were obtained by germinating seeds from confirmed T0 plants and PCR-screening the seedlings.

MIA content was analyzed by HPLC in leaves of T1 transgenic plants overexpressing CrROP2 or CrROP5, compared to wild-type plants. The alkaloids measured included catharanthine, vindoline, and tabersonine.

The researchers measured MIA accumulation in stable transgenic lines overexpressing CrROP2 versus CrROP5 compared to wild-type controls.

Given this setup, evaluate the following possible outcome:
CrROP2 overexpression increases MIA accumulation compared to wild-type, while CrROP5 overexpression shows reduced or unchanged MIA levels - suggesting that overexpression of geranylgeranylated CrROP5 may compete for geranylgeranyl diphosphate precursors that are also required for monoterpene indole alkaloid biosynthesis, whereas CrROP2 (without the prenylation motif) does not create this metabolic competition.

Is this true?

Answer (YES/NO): NO